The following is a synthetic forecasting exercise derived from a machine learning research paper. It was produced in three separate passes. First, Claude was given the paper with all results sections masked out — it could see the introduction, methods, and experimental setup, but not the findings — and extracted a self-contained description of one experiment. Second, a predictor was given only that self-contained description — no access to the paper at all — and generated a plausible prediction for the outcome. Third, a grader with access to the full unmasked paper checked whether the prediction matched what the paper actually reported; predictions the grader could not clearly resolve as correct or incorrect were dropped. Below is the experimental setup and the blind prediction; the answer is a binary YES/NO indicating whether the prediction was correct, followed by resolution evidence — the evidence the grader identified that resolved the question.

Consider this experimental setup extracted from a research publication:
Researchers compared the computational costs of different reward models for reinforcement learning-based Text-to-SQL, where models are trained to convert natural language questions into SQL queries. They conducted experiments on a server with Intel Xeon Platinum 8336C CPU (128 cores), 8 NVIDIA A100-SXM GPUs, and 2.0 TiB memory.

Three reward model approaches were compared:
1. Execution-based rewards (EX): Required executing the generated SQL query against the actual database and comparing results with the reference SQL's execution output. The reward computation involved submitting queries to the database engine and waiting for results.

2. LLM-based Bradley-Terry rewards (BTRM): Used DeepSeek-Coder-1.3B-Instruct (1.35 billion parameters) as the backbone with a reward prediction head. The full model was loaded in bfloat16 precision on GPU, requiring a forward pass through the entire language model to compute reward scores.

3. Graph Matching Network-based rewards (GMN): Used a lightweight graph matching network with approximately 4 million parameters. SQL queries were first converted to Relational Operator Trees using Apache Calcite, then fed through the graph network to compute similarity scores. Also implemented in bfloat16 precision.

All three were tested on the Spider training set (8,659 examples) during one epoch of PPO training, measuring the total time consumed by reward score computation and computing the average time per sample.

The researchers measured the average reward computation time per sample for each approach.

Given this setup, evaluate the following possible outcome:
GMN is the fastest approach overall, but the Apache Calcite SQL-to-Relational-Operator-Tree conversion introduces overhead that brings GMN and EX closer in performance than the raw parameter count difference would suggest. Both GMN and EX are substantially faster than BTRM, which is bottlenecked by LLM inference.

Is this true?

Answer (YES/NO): NO